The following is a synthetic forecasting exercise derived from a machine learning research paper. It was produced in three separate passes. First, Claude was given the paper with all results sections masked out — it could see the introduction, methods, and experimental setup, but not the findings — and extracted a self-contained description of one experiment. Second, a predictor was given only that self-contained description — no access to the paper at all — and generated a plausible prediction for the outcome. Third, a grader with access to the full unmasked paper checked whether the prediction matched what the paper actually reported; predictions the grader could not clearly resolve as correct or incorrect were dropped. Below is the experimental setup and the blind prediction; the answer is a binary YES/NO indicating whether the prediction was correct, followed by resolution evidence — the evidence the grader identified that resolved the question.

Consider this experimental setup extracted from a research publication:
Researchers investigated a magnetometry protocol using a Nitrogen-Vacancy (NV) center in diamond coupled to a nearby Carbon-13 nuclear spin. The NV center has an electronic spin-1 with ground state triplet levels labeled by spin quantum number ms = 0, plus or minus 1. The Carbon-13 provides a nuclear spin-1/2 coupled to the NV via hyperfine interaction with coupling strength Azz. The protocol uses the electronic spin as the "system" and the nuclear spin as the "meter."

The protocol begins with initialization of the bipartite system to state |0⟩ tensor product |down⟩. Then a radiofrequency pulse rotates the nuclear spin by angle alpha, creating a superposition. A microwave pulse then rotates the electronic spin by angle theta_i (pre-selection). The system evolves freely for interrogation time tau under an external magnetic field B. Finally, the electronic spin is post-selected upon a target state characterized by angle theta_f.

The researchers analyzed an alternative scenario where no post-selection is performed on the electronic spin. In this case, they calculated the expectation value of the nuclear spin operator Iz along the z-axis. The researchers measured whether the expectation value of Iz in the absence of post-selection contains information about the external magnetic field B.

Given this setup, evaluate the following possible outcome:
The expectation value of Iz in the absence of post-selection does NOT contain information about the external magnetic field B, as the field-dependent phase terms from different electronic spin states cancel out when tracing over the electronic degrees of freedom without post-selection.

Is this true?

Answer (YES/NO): YES